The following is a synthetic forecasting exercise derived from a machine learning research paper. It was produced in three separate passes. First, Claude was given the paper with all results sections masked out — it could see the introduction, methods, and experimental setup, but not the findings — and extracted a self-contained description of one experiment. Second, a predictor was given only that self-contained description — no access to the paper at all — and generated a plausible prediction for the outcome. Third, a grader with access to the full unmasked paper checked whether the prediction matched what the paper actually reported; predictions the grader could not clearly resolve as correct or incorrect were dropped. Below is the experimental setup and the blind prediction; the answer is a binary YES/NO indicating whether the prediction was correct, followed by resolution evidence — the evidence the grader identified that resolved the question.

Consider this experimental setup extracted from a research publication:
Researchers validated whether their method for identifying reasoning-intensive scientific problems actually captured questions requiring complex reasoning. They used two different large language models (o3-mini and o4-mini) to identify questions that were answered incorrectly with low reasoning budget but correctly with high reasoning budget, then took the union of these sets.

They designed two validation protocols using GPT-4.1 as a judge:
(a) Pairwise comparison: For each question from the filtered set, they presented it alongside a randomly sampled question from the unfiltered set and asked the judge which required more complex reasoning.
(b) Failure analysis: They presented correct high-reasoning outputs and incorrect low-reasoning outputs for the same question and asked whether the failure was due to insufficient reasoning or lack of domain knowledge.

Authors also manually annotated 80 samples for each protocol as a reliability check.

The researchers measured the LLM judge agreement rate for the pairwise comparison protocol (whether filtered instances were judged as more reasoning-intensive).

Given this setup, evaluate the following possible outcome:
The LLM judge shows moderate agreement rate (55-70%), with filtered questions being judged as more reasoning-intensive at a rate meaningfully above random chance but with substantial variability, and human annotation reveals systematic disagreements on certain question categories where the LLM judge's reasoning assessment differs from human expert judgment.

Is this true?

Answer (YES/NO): NO